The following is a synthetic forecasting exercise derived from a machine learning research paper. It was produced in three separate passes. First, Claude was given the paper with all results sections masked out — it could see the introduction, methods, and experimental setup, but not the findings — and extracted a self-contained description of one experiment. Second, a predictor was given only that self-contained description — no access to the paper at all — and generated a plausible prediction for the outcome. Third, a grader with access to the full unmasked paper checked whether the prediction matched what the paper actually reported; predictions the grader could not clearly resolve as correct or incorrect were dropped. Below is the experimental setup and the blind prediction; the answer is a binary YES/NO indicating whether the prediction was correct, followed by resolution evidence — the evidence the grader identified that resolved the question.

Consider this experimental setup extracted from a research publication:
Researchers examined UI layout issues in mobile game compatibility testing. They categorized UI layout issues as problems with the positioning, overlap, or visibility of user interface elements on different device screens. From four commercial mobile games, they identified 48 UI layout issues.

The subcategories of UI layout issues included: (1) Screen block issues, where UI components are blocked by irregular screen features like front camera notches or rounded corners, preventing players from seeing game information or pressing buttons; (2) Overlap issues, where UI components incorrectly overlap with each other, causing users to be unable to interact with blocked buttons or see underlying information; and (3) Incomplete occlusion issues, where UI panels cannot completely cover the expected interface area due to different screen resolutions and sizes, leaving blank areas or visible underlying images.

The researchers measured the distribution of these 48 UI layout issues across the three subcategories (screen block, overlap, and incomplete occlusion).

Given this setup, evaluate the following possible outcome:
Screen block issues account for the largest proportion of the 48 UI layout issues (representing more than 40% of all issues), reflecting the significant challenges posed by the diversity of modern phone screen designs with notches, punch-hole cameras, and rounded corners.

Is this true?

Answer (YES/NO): NO